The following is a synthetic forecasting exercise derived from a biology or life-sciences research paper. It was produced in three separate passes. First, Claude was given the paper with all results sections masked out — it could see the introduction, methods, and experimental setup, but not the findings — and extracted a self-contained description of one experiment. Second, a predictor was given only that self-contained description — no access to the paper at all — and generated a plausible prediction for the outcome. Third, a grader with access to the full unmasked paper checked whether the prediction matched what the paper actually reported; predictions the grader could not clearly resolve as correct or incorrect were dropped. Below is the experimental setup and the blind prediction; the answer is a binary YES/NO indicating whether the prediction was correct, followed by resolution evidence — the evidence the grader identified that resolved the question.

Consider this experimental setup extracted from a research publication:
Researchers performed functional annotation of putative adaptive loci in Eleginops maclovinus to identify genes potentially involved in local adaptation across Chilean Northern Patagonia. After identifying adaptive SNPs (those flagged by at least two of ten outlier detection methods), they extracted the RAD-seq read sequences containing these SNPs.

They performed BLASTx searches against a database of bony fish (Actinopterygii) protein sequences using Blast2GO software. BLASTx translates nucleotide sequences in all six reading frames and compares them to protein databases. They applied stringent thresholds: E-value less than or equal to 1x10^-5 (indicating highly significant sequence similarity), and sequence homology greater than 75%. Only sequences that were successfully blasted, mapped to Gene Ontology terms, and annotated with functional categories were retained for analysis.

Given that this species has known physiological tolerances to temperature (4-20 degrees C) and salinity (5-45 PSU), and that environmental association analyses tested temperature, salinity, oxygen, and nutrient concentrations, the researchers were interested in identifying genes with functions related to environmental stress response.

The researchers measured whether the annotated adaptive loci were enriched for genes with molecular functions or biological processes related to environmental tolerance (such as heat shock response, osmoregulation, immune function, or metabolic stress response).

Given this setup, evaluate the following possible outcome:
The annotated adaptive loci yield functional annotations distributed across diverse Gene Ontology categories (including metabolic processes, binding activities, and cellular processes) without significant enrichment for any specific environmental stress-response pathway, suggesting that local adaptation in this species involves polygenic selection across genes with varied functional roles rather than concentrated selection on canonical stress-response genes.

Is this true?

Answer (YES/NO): YES